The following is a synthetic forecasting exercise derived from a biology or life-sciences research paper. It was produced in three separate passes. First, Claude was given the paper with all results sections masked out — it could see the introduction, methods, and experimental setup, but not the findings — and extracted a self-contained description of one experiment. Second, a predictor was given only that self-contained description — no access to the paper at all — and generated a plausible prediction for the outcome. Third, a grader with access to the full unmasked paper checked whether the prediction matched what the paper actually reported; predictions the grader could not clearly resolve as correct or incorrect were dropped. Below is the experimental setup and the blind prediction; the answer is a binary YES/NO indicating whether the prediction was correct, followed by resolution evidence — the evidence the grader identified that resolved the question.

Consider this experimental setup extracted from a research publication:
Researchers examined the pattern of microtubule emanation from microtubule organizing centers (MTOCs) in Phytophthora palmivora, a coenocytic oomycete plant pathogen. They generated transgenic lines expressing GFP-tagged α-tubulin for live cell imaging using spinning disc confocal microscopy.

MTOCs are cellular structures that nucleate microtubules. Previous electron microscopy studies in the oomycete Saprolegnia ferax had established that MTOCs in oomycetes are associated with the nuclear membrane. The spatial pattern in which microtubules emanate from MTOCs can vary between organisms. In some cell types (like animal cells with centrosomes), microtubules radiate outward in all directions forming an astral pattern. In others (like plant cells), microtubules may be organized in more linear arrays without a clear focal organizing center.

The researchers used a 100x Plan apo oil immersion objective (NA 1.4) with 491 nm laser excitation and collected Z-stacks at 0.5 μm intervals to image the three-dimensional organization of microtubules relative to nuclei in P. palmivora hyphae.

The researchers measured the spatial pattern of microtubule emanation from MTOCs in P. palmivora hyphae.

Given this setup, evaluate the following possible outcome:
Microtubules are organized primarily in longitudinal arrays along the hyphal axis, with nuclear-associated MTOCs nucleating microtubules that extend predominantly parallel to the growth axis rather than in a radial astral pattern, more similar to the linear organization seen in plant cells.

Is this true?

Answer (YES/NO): NO